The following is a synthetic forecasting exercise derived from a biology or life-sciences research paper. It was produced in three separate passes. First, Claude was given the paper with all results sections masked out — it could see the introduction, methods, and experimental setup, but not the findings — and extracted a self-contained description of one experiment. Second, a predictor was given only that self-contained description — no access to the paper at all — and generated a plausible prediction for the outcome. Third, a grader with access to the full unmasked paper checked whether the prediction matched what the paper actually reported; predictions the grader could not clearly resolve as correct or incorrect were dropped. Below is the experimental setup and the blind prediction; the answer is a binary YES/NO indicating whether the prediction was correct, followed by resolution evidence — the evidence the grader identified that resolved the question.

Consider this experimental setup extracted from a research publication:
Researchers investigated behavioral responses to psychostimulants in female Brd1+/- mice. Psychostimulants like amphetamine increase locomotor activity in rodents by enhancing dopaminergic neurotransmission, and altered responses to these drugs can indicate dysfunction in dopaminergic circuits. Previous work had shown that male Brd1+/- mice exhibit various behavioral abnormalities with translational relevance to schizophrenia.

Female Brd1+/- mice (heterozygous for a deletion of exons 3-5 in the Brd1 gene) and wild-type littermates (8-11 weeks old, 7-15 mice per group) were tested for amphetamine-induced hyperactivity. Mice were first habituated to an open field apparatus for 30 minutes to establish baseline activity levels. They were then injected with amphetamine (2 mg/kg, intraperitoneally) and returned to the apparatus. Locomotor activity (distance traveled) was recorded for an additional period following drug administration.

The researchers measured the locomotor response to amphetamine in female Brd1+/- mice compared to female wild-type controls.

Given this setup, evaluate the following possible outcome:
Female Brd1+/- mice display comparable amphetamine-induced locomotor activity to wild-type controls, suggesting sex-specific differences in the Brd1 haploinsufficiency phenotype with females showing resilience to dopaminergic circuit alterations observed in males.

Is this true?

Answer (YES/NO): YES